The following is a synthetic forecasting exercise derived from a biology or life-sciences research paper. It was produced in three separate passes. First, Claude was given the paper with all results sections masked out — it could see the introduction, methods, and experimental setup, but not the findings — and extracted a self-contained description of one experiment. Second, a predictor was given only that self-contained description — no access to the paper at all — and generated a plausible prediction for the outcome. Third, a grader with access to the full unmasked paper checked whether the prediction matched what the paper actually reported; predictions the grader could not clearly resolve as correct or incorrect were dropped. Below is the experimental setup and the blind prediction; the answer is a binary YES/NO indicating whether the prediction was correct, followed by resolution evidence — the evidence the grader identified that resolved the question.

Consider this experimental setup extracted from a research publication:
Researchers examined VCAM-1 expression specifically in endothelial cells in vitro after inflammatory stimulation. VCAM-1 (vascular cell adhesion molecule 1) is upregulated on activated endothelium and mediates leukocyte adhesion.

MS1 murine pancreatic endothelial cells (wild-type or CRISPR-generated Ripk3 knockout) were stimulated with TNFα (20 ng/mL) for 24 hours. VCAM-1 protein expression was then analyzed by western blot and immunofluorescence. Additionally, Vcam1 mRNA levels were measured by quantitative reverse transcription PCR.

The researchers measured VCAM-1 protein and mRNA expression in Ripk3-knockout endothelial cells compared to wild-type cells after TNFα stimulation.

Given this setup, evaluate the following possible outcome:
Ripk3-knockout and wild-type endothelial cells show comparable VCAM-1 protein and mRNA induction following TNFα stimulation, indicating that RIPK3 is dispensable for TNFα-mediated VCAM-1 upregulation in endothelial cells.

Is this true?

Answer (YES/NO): NO